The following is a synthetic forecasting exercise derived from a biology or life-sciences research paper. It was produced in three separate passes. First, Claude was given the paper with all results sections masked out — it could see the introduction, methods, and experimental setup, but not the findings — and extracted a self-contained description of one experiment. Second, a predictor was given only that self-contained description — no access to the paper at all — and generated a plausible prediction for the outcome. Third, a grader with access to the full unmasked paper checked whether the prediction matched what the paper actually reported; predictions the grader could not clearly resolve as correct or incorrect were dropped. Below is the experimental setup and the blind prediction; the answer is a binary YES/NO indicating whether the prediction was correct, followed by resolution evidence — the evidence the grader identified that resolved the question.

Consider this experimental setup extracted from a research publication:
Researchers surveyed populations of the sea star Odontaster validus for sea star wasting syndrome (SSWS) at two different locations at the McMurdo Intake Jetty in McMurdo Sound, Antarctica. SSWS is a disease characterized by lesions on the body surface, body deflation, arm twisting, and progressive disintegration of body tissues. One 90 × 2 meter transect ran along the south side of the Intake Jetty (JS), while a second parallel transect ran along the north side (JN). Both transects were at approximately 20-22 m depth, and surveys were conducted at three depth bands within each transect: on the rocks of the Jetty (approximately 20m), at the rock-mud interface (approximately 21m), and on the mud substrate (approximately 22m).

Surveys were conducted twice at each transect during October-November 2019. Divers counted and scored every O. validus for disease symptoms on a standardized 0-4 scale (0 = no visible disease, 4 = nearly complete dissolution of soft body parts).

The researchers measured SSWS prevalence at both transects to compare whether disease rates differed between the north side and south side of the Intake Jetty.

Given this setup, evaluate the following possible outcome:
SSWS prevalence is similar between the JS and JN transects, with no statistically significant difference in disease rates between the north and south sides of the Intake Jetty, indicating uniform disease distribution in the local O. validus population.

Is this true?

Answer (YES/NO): NO